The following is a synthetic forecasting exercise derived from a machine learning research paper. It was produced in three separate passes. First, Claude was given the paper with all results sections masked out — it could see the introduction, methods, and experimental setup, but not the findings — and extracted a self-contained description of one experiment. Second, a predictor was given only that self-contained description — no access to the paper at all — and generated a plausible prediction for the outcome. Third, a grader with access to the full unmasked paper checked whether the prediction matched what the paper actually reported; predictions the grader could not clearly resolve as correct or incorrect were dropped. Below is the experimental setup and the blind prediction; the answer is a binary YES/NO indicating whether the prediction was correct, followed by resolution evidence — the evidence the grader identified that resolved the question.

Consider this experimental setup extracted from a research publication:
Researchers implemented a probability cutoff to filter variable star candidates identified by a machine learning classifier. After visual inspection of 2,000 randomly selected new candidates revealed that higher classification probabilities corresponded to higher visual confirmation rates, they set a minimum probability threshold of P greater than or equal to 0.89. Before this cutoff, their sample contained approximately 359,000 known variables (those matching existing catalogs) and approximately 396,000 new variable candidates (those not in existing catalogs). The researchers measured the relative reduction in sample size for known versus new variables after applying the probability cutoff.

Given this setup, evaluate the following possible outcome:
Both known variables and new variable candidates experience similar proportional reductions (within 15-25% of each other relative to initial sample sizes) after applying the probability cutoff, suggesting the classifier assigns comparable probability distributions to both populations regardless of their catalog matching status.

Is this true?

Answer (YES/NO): NO